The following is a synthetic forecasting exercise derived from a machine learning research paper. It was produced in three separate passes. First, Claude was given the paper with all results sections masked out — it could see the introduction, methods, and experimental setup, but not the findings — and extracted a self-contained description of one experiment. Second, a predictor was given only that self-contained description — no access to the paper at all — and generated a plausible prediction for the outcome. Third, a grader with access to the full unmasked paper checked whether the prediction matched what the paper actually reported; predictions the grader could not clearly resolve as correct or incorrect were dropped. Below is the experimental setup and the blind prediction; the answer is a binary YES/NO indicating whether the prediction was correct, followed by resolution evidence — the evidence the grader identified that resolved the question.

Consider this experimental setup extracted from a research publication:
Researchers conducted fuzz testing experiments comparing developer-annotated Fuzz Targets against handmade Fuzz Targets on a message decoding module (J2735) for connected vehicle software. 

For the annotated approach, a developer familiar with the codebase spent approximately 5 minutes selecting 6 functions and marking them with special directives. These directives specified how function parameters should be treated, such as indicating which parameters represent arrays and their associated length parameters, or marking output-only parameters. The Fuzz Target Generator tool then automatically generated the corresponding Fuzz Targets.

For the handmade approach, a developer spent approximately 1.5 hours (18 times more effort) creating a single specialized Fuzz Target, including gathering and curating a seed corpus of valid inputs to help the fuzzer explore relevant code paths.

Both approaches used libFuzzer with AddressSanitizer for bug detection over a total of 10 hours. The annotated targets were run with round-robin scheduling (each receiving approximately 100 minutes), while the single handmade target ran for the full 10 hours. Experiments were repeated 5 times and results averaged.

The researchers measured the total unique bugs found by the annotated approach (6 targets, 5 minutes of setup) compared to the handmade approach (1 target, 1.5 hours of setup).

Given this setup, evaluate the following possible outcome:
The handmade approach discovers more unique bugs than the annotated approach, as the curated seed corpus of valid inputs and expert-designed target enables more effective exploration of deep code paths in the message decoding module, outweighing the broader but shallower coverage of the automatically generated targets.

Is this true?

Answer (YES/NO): NO